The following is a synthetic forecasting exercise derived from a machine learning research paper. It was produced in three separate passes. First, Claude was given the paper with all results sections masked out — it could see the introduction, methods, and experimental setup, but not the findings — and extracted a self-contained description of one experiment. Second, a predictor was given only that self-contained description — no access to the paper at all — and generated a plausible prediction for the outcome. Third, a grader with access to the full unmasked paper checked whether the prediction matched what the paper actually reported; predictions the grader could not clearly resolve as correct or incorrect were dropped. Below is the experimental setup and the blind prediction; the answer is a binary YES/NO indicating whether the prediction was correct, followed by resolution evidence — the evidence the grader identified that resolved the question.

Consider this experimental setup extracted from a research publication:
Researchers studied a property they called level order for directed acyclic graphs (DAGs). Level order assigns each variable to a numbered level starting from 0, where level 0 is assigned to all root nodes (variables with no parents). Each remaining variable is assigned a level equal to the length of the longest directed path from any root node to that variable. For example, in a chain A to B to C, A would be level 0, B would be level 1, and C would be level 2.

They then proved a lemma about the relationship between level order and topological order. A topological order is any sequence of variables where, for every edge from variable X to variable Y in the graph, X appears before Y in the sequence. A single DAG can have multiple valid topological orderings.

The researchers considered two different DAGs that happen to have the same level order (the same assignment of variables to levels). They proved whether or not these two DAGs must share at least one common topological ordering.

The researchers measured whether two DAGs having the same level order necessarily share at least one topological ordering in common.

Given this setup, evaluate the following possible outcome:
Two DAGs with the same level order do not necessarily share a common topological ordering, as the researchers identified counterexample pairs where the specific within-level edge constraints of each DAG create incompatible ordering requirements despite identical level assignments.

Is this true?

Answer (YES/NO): NO